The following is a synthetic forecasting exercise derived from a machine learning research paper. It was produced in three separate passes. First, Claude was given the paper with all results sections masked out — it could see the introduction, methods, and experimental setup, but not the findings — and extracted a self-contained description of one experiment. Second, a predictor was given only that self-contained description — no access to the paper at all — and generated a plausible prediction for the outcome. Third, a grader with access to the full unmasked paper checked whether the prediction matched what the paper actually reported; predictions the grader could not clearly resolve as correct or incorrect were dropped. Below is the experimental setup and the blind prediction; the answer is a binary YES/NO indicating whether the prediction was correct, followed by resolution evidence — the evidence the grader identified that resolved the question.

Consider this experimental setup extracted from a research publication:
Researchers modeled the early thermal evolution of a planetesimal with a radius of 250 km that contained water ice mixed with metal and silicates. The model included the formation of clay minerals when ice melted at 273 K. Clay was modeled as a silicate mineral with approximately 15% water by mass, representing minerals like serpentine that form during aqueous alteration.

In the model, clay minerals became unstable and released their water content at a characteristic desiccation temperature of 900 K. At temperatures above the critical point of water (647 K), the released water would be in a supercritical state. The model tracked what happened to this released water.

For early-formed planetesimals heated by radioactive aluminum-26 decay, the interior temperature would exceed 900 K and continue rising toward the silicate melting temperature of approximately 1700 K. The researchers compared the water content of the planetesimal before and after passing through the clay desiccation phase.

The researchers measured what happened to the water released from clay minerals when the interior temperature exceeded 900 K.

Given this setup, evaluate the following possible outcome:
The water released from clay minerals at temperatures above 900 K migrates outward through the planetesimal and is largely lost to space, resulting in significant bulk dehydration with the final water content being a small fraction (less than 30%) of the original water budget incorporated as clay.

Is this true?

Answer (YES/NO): YES